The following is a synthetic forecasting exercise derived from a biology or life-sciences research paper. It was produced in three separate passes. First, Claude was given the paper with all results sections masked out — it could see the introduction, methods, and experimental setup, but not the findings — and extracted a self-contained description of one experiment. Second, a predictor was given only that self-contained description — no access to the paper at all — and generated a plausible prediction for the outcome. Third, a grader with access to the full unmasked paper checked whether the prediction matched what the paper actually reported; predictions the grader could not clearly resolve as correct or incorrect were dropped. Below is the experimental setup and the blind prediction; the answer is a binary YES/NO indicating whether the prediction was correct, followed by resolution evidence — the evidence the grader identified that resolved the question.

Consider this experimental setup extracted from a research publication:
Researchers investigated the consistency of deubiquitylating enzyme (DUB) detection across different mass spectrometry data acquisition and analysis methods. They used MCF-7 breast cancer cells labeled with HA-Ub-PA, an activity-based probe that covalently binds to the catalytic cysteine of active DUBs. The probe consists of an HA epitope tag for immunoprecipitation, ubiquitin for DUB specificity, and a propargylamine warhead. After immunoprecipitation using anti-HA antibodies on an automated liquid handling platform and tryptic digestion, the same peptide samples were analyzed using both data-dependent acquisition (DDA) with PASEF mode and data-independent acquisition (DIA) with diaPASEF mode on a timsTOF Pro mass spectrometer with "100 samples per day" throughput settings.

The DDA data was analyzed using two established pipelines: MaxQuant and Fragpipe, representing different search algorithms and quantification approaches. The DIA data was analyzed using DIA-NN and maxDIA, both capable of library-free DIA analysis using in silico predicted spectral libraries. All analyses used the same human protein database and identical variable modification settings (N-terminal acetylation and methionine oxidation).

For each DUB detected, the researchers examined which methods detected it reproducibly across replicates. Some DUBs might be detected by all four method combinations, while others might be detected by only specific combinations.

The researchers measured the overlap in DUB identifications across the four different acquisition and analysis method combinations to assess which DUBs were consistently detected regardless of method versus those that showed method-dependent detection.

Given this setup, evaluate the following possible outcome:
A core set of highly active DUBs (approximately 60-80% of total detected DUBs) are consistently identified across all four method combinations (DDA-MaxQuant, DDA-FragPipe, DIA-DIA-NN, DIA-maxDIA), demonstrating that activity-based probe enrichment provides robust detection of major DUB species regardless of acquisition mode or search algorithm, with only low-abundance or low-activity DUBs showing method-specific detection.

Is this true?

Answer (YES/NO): NO